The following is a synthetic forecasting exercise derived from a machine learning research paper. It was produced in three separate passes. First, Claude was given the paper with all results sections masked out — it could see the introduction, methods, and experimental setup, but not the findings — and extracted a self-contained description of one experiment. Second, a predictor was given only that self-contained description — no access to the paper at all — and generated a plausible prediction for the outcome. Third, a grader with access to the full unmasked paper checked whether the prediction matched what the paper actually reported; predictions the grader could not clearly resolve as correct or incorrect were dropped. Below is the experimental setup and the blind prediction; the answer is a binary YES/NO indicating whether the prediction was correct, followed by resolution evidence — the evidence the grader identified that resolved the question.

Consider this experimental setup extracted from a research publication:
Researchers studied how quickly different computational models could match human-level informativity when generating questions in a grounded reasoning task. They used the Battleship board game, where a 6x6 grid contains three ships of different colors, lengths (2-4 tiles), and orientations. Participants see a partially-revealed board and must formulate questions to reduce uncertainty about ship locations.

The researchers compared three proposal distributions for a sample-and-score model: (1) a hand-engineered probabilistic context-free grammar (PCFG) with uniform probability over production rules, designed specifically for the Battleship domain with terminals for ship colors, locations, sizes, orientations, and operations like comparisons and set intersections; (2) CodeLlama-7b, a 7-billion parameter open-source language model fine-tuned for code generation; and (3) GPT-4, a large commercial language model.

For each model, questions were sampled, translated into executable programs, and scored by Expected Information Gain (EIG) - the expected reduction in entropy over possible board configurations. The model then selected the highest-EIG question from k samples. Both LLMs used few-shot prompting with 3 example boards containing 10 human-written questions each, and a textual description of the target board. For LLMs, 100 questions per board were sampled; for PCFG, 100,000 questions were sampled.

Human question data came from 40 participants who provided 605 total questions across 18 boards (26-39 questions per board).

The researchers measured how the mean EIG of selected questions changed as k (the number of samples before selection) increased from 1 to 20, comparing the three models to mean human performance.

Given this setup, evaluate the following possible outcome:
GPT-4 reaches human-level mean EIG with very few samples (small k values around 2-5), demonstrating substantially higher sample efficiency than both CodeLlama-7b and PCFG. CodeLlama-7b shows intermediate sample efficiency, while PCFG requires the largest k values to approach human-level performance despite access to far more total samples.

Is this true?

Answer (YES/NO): NO